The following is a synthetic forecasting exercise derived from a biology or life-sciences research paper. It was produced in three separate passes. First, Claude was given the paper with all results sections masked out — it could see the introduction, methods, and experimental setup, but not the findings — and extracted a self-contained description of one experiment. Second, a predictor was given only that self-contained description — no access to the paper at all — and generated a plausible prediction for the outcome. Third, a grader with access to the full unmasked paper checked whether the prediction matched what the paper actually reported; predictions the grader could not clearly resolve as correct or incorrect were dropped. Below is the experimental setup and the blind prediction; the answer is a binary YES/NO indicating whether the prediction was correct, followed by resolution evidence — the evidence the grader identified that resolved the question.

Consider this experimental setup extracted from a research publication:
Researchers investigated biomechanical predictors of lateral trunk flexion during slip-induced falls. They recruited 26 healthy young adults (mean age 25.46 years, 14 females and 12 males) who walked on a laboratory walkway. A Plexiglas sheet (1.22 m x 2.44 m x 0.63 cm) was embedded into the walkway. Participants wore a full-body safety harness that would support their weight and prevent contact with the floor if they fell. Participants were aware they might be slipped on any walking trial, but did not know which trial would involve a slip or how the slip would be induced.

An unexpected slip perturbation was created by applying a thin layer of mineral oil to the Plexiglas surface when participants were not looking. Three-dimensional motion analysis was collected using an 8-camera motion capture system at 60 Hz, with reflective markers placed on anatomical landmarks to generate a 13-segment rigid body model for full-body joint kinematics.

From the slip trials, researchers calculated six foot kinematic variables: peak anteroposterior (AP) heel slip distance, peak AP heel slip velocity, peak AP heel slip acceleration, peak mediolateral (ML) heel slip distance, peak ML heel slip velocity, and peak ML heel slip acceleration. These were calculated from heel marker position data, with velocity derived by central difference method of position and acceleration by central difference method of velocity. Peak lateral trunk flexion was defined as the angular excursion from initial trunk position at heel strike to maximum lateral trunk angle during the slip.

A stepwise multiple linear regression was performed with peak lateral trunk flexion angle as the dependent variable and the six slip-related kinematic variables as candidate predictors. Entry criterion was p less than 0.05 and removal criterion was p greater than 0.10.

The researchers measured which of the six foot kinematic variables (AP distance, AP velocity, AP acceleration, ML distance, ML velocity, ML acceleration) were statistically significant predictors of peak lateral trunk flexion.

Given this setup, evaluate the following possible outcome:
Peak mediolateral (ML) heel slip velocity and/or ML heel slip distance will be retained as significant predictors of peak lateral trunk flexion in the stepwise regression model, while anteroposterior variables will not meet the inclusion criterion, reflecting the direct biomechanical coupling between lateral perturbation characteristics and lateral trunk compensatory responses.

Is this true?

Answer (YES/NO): NO